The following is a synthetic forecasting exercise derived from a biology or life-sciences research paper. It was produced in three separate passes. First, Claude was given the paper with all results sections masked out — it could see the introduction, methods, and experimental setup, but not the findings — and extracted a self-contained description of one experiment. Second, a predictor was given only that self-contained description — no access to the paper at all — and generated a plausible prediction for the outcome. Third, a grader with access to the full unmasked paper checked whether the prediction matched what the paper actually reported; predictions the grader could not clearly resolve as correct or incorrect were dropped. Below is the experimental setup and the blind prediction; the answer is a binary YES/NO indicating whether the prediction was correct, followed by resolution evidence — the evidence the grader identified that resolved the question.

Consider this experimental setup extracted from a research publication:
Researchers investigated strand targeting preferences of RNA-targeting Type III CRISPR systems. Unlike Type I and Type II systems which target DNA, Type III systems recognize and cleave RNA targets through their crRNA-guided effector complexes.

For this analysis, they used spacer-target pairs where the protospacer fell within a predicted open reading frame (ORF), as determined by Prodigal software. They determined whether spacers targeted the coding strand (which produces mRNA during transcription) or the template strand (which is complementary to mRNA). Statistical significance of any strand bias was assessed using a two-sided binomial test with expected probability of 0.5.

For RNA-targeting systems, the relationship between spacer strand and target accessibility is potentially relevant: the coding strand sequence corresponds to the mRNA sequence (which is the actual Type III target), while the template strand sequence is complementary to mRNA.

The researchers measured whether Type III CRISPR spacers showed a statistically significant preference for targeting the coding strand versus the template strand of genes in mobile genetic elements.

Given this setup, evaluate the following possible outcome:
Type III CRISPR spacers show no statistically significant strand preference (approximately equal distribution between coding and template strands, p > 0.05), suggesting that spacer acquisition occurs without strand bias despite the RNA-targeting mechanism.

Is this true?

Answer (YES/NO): NO